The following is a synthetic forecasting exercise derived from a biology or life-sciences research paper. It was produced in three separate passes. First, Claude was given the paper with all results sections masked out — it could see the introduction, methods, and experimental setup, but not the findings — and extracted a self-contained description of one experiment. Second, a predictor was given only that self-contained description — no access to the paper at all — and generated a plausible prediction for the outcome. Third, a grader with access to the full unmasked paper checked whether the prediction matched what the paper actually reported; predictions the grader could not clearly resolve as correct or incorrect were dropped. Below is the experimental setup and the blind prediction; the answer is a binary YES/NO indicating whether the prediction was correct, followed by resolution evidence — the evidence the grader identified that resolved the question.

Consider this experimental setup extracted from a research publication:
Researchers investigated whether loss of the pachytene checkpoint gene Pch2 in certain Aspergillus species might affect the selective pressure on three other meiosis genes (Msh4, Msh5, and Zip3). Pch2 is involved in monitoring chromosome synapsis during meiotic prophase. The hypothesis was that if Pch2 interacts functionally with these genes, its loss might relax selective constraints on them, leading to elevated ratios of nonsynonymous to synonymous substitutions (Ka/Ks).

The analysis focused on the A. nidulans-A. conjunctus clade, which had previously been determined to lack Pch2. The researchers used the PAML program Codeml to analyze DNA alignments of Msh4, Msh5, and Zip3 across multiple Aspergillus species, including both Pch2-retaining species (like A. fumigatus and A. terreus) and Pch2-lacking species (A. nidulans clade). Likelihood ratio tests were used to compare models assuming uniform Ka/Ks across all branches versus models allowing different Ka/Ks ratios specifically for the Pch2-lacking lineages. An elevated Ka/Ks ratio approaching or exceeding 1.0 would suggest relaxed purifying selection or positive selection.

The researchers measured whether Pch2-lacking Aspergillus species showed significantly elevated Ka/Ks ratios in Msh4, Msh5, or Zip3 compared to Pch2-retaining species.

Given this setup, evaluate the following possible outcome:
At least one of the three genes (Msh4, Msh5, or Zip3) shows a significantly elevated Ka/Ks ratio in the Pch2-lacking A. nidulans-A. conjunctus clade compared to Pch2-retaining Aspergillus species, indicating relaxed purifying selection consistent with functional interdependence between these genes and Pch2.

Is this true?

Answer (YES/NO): NO